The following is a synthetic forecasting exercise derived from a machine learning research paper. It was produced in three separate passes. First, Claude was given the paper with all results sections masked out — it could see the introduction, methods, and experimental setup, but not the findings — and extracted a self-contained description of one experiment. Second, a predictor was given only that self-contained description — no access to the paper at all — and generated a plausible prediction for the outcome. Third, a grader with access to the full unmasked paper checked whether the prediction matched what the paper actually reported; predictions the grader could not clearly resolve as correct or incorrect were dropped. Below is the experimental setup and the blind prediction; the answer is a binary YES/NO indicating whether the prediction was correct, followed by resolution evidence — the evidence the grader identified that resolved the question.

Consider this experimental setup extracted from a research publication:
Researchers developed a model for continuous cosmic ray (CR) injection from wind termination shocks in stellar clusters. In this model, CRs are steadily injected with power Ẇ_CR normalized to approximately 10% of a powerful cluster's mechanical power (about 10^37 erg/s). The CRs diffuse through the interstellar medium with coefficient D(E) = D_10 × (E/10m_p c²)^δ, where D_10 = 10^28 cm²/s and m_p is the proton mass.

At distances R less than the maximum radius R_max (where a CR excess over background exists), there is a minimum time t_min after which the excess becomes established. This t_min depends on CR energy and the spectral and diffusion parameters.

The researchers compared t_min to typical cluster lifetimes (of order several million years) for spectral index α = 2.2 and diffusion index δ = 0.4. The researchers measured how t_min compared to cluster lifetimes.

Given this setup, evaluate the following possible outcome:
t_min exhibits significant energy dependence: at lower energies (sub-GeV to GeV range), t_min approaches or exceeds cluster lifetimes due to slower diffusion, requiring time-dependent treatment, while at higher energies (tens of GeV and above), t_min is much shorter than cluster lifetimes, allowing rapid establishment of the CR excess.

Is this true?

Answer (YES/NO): NO